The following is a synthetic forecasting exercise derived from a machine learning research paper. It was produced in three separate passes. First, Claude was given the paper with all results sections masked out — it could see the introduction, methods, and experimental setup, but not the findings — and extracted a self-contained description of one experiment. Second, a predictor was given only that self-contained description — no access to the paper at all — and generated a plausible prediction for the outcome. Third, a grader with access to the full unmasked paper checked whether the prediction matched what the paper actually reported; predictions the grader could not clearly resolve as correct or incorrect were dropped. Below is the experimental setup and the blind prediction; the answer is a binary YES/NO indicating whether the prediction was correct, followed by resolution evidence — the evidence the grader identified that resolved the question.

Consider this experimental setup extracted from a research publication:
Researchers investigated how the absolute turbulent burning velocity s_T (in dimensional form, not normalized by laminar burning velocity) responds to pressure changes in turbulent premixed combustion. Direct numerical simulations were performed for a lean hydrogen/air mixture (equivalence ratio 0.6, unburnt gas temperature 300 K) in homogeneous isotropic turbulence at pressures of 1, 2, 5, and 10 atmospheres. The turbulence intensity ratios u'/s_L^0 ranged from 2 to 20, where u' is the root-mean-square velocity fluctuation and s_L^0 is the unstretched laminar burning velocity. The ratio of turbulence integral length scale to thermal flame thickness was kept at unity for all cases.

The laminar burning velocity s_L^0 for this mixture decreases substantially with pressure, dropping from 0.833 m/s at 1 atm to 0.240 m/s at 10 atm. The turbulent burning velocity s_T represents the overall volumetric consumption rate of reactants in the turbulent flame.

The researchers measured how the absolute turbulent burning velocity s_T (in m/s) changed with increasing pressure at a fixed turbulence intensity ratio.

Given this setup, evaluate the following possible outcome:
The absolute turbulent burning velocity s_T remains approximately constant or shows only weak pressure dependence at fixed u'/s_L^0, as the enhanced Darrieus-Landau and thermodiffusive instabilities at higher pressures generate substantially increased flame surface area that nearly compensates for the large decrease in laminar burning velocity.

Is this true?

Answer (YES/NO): NO